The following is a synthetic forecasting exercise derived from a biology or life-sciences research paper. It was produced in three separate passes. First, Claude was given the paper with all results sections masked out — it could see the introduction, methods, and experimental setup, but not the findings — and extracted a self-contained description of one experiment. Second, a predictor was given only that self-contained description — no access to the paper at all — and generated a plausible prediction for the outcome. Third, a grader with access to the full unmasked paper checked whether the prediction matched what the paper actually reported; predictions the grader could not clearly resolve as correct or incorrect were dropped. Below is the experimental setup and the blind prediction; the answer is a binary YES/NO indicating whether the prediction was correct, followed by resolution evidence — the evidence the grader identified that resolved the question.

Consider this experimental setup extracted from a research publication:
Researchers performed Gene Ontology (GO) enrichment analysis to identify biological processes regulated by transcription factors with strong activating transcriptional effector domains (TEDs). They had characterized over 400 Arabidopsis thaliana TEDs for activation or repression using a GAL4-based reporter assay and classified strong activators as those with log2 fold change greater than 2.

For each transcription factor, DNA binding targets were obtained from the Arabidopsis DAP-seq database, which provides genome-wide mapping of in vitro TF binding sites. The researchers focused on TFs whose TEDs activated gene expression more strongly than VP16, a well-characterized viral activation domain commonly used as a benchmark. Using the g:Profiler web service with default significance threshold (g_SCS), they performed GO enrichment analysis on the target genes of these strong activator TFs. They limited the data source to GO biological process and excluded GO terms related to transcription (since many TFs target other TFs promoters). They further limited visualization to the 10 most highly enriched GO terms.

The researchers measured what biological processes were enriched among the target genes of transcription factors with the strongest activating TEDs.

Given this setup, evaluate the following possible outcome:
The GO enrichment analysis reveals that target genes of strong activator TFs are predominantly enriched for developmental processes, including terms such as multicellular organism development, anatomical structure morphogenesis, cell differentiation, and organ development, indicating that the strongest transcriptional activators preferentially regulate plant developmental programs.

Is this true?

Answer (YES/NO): NO